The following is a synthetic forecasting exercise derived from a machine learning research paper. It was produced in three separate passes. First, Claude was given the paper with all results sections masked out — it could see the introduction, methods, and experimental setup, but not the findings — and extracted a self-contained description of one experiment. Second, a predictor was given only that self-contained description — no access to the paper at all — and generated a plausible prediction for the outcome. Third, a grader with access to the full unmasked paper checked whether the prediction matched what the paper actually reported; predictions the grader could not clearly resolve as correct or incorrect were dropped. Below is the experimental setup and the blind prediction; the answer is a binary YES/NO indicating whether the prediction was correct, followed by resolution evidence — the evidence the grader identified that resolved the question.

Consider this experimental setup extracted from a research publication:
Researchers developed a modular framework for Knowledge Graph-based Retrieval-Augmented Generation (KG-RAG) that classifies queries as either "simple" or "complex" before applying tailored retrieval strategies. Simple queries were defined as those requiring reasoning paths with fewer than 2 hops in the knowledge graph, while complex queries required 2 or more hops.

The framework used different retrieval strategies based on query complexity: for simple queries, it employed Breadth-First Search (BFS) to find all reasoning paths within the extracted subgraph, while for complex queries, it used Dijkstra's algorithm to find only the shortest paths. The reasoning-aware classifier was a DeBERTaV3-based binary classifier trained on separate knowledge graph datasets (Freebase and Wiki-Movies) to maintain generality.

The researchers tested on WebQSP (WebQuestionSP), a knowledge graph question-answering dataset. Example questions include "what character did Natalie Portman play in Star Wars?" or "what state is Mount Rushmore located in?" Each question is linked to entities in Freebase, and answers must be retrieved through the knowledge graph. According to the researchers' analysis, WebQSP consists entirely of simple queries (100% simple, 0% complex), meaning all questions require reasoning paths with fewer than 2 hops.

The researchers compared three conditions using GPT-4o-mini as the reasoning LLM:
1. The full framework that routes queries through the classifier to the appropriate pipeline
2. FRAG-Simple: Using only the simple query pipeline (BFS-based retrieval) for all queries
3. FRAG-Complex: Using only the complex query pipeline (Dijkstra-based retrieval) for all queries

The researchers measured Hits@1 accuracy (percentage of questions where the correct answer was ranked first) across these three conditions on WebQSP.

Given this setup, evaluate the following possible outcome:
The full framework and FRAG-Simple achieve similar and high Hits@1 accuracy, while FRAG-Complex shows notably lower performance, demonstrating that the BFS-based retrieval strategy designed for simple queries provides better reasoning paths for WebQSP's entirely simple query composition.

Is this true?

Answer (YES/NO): NO